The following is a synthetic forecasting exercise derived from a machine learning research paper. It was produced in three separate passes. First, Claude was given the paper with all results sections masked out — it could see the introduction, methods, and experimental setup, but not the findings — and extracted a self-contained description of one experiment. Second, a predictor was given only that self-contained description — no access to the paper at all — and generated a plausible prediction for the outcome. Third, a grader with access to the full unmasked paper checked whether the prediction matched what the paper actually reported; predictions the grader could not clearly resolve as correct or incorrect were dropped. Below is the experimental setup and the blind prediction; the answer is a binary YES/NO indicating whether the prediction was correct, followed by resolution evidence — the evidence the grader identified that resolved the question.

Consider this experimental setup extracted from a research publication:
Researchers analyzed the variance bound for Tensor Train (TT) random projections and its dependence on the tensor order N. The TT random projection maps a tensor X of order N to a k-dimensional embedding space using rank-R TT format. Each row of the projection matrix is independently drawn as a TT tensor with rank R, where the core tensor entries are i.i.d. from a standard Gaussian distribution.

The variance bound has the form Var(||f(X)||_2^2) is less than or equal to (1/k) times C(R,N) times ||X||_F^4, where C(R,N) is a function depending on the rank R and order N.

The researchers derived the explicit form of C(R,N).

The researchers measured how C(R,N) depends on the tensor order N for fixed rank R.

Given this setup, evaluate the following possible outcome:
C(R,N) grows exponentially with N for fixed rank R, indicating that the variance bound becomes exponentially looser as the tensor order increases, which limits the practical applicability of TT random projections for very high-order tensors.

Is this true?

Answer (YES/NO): YES